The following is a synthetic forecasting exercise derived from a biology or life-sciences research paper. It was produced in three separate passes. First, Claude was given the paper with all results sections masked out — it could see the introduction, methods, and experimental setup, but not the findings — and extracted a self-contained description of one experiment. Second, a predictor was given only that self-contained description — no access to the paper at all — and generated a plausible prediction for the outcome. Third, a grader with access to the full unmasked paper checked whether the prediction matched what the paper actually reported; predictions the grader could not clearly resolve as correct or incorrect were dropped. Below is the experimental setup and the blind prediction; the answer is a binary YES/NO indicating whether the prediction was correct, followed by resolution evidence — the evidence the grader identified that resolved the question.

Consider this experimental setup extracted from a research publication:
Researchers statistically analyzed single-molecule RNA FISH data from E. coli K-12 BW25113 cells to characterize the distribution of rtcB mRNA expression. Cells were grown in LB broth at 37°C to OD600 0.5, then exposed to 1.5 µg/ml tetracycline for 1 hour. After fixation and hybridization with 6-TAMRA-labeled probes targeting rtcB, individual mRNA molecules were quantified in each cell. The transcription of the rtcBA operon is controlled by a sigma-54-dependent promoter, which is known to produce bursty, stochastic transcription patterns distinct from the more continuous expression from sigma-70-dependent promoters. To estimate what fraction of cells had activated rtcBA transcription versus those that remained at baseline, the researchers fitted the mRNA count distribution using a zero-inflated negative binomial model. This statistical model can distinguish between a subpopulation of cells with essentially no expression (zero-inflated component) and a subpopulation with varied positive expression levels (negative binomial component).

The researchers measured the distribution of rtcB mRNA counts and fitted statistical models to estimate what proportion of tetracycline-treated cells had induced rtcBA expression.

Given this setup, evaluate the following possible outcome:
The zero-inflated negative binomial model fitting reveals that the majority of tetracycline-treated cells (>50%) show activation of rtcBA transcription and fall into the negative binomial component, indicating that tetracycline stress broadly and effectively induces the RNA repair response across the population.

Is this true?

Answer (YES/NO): NO